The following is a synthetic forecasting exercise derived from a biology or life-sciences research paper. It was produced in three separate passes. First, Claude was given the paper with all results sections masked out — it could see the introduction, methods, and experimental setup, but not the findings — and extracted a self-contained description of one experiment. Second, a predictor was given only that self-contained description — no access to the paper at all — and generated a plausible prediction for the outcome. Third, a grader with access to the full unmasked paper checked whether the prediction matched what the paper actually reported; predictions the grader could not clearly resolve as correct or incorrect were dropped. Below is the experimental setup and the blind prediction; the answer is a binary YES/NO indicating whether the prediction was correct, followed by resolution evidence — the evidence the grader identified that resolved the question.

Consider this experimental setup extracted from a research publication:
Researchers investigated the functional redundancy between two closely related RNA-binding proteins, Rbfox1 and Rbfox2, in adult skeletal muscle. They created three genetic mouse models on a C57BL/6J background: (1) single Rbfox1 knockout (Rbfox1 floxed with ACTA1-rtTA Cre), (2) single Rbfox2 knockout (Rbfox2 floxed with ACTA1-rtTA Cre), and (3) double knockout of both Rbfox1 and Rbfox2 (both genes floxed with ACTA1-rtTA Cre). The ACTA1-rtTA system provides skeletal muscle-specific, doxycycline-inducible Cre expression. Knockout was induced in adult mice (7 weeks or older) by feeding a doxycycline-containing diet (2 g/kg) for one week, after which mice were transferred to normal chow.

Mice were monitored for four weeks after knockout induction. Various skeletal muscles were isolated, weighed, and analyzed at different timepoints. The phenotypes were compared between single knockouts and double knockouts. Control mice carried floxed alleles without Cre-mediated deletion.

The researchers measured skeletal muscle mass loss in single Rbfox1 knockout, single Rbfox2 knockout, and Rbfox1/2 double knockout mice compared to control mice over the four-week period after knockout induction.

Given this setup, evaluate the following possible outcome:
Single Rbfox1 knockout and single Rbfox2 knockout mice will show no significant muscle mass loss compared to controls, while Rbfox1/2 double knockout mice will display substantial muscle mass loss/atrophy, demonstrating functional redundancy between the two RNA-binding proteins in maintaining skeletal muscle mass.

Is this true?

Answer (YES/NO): YES